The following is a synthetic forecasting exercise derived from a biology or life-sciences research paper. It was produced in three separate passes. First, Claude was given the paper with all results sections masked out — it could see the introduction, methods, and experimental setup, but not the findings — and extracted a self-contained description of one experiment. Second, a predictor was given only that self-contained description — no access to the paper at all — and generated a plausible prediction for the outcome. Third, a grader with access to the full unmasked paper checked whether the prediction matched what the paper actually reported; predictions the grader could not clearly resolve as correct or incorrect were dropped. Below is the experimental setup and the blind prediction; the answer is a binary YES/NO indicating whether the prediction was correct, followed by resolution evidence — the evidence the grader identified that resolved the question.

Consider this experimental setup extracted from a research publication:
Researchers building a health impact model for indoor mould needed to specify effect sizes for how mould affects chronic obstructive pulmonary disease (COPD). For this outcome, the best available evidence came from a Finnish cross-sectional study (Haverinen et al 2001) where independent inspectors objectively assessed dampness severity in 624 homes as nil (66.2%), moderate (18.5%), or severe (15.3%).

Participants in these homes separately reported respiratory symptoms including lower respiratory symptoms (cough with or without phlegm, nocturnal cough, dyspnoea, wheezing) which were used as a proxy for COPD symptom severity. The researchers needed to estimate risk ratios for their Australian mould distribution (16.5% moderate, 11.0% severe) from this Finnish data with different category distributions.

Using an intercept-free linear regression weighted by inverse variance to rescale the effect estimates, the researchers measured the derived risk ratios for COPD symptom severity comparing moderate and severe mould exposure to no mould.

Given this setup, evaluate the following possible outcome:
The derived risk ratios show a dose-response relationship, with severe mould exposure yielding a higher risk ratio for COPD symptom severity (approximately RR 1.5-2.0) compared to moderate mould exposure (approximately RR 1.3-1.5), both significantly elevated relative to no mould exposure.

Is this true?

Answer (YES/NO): NO